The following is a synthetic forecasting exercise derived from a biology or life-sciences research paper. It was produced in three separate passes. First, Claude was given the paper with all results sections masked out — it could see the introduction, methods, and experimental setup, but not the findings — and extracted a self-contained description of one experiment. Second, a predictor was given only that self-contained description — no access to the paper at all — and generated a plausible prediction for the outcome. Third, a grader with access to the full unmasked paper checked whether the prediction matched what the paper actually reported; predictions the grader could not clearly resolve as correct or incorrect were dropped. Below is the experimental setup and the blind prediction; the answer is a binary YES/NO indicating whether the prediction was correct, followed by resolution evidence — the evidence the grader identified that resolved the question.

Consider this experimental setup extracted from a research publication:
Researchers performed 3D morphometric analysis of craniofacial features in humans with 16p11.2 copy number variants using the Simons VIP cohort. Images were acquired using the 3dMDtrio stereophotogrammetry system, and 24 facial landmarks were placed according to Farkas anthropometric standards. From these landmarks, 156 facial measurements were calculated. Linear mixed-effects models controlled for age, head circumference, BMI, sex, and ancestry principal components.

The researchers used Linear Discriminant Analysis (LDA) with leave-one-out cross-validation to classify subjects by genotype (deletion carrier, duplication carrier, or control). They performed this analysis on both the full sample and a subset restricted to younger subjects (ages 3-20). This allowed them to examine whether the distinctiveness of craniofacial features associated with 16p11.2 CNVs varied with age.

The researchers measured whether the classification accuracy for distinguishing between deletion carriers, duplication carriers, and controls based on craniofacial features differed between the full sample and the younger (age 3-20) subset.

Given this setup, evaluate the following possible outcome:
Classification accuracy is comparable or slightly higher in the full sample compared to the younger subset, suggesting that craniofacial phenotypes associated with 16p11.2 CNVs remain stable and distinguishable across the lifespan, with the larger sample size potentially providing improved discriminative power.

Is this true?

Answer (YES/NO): NO